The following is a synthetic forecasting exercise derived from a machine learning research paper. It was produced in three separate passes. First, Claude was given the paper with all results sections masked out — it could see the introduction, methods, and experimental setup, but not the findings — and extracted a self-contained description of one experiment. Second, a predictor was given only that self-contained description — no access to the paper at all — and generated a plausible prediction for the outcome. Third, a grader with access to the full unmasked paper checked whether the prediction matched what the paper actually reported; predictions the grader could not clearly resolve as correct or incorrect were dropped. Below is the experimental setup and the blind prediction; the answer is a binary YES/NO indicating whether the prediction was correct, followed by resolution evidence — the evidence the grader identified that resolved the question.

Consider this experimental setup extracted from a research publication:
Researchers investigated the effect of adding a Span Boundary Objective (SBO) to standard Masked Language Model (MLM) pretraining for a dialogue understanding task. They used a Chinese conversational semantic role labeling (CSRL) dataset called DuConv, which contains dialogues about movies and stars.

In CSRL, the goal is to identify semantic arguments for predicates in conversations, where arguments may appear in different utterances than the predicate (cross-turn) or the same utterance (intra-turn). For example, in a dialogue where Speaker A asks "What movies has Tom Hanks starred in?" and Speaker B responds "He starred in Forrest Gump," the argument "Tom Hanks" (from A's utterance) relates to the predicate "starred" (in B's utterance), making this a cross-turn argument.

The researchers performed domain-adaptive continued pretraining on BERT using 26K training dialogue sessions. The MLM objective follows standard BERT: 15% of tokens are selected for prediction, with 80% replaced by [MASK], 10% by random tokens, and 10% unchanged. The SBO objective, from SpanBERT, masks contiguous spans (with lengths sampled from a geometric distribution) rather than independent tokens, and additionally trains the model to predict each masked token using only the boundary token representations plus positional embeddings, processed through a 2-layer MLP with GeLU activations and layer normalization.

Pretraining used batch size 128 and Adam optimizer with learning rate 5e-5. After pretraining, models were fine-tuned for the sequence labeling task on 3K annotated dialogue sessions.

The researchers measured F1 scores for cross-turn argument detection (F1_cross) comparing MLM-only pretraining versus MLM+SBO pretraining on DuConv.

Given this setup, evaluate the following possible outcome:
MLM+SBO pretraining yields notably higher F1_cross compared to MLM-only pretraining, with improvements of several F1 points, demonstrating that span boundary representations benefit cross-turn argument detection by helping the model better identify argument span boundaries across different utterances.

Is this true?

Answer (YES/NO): NO